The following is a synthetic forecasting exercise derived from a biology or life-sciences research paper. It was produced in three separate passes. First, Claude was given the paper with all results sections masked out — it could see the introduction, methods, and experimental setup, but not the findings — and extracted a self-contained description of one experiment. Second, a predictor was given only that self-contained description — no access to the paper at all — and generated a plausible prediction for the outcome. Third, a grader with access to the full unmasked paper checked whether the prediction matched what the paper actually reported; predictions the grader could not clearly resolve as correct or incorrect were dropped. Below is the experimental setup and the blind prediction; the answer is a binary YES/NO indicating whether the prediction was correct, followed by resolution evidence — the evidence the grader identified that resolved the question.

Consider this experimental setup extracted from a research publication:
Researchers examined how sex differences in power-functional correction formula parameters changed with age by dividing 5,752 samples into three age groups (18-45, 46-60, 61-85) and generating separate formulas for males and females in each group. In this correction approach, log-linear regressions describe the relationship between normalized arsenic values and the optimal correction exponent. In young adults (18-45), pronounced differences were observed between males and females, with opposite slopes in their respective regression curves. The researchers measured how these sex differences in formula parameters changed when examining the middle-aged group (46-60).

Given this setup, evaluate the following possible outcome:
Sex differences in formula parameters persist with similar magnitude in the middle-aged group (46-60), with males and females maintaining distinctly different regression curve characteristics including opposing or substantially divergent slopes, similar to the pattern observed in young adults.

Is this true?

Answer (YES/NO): NO